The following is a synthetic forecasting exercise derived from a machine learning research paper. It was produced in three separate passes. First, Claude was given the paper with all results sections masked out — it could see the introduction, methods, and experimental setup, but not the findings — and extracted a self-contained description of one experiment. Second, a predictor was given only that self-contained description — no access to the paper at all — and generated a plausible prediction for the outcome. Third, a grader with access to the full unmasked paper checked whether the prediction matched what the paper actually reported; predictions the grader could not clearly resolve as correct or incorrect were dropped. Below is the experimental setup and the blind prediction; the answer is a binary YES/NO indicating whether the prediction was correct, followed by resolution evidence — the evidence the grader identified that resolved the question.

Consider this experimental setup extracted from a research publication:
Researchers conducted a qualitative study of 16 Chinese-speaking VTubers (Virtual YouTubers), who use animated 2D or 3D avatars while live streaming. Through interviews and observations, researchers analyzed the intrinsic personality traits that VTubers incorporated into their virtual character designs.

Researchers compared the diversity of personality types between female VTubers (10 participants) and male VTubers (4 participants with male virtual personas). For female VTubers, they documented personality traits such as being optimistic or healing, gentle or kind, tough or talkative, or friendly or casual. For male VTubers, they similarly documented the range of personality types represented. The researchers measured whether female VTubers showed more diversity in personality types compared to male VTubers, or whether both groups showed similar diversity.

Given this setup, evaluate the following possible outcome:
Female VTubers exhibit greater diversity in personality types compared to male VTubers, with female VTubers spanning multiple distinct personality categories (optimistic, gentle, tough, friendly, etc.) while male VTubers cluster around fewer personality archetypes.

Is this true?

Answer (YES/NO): YES